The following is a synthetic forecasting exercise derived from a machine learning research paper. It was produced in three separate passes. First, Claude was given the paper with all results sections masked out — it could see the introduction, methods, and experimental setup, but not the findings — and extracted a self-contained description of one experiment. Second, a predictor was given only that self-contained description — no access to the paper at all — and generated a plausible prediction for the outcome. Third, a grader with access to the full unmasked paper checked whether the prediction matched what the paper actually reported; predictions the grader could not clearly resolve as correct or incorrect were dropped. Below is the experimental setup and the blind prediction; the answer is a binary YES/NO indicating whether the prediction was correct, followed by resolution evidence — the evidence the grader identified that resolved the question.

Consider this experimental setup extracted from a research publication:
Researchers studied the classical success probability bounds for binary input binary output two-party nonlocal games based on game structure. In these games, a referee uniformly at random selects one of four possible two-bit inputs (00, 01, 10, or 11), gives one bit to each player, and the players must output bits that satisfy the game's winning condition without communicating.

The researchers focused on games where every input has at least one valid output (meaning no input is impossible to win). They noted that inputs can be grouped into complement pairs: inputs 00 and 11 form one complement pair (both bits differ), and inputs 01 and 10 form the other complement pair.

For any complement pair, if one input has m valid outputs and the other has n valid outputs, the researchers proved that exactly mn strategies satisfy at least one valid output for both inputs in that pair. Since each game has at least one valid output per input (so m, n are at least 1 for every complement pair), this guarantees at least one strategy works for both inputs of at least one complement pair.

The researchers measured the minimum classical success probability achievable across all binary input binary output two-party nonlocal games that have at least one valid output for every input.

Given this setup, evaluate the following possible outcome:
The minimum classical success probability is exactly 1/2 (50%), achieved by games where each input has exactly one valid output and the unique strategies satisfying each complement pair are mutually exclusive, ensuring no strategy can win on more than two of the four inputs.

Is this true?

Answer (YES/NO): YES